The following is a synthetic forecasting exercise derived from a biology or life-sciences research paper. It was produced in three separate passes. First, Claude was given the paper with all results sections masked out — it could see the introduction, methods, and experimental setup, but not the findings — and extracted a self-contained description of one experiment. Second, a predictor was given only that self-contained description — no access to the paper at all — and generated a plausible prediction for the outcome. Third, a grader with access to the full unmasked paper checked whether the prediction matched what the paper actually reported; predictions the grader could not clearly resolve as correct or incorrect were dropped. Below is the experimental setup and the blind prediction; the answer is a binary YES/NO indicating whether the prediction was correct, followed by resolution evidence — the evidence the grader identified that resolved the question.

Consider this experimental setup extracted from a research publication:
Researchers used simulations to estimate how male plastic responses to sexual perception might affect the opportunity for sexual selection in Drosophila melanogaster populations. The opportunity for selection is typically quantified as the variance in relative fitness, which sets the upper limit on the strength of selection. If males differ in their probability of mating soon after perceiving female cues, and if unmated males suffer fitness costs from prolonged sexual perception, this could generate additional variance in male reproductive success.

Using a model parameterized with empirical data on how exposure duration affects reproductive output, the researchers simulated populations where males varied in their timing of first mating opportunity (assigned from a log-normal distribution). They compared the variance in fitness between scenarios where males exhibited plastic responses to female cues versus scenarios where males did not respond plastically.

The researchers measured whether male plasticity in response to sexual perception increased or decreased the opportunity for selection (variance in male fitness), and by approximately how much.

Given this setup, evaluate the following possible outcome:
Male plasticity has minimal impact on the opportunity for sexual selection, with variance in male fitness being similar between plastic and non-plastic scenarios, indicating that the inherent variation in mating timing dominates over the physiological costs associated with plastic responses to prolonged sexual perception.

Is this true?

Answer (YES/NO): NO